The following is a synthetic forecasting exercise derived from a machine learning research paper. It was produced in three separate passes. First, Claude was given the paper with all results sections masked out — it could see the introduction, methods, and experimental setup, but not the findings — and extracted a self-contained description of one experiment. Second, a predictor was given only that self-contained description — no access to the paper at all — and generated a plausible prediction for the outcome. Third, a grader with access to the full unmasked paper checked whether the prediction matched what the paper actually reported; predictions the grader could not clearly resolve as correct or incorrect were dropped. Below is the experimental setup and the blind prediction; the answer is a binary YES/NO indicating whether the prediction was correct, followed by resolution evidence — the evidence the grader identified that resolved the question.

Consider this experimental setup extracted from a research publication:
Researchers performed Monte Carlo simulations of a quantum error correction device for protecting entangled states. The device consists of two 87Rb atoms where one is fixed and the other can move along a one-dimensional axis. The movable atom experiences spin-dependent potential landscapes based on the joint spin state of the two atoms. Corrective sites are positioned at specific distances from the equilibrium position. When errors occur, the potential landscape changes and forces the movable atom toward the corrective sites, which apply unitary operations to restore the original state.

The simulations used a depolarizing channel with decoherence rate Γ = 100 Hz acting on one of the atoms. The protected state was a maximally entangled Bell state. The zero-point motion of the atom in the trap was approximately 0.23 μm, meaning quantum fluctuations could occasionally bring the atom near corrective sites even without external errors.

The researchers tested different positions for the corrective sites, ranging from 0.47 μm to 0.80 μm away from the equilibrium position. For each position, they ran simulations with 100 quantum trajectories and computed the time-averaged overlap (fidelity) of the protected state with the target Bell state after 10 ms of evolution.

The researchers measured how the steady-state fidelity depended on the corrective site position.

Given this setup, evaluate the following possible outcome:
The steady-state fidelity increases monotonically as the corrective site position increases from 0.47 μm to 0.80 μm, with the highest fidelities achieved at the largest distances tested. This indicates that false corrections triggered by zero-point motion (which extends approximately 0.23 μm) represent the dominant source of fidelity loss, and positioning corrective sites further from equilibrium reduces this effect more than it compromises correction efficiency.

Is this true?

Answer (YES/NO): NO